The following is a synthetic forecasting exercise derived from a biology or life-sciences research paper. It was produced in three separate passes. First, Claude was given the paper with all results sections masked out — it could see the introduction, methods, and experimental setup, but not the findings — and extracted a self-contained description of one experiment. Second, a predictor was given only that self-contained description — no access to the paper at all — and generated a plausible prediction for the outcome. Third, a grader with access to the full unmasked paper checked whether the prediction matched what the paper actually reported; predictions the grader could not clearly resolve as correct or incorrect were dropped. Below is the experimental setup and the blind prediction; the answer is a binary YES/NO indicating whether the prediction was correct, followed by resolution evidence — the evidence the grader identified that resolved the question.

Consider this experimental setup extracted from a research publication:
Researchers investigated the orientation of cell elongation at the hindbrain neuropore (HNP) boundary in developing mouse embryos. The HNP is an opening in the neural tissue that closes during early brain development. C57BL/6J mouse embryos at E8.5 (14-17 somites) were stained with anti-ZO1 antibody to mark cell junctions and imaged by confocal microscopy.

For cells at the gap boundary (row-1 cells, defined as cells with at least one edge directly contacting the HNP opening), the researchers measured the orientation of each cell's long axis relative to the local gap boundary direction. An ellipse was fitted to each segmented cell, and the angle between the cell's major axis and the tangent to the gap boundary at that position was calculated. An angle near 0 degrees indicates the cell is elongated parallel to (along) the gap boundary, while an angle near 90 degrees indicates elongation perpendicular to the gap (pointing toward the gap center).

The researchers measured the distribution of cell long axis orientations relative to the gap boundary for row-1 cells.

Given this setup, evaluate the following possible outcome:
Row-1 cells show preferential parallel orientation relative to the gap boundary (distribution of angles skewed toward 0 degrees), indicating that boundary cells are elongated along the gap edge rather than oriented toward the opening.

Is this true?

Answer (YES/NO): YES